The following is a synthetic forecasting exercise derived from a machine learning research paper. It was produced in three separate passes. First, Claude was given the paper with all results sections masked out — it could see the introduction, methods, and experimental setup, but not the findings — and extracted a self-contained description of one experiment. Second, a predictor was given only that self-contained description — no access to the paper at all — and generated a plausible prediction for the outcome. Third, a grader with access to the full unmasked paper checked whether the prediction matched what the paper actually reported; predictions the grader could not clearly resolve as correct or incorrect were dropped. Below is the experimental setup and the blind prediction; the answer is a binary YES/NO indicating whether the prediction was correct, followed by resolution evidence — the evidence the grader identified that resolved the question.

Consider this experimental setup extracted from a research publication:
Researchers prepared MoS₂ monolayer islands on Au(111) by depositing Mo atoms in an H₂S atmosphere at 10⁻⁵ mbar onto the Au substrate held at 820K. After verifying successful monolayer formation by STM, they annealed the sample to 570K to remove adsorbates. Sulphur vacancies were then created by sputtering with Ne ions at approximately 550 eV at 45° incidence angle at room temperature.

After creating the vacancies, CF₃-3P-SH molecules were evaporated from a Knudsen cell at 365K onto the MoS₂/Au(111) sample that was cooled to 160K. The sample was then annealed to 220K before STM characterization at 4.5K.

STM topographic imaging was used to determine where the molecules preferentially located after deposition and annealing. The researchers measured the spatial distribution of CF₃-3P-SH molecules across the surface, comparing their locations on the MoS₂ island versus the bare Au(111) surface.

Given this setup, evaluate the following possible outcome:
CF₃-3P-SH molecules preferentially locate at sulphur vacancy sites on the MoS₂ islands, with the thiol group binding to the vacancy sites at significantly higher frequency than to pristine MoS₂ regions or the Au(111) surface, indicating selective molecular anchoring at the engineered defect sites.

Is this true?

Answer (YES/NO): NO